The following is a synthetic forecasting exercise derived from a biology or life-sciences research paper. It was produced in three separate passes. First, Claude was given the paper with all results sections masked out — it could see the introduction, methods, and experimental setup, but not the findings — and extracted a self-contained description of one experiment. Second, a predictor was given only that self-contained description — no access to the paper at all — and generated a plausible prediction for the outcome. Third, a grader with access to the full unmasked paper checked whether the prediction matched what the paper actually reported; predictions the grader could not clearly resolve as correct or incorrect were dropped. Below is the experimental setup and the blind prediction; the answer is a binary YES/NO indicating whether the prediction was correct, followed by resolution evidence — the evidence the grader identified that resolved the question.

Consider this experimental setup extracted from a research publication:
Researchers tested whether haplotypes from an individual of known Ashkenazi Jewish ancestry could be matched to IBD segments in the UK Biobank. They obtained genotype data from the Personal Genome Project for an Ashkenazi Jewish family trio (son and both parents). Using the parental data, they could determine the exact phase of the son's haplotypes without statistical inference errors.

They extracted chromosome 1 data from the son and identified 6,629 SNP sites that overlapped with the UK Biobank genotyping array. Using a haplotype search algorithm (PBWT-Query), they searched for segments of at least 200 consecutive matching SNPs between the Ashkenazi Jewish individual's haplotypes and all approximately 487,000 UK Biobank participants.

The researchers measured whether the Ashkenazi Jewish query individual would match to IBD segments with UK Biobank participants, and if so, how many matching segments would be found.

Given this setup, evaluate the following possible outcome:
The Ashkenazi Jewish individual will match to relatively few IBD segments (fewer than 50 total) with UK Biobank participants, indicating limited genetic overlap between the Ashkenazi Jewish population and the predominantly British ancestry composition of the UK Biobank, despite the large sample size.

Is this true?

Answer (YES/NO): NO